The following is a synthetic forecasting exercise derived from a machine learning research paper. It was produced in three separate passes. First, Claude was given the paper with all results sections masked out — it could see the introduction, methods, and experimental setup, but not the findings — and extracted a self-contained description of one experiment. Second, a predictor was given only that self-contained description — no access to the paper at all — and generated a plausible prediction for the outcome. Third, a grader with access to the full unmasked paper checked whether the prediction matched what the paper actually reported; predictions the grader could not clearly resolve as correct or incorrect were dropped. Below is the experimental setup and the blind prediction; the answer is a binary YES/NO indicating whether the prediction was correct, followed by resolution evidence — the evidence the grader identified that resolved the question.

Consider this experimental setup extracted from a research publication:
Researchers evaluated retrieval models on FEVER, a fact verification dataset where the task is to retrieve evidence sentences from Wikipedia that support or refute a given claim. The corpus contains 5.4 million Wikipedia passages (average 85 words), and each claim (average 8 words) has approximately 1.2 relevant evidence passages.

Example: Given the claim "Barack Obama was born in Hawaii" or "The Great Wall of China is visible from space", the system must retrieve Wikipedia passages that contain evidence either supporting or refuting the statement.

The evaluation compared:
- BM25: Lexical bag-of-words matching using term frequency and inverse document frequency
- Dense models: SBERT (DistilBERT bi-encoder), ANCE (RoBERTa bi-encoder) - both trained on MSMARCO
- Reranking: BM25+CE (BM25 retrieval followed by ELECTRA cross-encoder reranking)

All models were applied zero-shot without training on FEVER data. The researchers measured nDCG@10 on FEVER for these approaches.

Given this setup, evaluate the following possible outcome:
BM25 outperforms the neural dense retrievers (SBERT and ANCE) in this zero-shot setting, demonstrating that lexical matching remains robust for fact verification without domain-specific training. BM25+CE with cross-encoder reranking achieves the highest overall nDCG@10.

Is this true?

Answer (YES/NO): NO